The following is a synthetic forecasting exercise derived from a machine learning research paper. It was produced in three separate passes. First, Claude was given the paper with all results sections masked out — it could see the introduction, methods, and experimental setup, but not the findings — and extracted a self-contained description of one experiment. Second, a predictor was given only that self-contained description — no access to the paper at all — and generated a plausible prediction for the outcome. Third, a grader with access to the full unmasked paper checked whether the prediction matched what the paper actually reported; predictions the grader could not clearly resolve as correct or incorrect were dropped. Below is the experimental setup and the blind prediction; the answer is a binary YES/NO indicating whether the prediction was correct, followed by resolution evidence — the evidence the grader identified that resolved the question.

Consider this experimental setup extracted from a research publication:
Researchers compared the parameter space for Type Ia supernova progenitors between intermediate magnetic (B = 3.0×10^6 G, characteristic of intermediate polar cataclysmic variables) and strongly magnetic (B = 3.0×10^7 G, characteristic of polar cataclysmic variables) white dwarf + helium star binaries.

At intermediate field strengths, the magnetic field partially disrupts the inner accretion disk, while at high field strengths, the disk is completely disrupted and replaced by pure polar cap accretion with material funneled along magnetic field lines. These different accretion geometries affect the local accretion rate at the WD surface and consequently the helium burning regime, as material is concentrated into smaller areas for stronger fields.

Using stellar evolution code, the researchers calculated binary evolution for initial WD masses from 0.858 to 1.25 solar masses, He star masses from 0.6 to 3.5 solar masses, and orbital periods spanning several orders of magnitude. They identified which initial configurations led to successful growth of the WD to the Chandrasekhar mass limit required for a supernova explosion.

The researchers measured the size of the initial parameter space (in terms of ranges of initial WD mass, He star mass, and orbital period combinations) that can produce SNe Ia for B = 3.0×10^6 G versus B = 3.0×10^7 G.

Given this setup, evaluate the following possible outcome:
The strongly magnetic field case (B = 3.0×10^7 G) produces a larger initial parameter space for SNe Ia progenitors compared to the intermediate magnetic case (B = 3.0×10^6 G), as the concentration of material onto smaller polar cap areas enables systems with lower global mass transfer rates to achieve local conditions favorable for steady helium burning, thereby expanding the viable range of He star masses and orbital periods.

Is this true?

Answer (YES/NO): NO